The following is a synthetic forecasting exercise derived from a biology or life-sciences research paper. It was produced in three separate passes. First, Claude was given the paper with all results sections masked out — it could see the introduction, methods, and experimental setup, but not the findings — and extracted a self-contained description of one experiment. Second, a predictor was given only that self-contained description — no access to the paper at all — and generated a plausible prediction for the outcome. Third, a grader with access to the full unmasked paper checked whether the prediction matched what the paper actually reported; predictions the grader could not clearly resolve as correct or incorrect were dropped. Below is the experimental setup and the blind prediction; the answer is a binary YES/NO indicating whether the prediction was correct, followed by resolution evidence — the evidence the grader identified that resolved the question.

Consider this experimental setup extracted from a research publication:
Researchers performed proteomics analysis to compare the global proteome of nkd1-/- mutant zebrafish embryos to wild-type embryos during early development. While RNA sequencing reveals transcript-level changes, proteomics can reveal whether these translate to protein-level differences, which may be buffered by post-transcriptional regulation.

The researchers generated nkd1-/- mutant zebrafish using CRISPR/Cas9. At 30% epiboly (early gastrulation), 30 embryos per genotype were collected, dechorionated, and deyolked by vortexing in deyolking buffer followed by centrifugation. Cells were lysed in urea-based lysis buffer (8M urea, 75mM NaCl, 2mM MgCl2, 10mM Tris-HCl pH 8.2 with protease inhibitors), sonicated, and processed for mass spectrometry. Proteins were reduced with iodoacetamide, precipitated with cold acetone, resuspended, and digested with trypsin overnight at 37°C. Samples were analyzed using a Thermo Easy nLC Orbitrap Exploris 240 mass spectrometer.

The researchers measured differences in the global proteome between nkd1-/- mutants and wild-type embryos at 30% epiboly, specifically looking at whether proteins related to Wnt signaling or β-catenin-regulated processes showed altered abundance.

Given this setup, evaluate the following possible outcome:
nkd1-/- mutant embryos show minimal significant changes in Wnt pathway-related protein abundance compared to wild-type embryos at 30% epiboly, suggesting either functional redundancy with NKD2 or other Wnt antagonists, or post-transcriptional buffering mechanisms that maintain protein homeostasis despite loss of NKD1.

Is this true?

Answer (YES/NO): NO